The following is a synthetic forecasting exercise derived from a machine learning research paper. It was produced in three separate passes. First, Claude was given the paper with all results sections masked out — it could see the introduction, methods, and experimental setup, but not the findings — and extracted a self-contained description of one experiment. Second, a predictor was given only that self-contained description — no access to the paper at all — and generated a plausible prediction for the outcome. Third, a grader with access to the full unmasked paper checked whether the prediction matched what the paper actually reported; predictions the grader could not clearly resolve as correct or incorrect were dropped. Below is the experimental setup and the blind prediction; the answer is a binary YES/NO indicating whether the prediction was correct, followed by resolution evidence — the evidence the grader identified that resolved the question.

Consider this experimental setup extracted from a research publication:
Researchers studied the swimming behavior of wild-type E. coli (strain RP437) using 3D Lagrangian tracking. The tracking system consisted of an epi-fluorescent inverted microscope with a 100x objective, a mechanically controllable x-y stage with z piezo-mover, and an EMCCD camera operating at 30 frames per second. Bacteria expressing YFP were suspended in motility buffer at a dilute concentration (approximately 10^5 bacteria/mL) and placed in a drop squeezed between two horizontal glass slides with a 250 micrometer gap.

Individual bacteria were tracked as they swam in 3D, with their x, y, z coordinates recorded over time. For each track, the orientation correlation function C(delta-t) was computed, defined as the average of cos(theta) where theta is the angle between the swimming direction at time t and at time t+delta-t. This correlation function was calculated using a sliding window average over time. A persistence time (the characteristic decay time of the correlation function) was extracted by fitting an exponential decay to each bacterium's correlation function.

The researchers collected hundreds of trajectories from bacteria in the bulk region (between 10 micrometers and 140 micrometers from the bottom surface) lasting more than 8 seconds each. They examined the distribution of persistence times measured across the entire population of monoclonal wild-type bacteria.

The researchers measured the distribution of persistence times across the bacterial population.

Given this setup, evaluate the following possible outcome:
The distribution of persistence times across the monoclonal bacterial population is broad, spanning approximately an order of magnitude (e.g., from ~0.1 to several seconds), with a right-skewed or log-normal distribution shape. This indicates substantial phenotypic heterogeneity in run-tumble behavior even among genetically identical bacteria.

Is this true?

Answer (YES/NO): YES